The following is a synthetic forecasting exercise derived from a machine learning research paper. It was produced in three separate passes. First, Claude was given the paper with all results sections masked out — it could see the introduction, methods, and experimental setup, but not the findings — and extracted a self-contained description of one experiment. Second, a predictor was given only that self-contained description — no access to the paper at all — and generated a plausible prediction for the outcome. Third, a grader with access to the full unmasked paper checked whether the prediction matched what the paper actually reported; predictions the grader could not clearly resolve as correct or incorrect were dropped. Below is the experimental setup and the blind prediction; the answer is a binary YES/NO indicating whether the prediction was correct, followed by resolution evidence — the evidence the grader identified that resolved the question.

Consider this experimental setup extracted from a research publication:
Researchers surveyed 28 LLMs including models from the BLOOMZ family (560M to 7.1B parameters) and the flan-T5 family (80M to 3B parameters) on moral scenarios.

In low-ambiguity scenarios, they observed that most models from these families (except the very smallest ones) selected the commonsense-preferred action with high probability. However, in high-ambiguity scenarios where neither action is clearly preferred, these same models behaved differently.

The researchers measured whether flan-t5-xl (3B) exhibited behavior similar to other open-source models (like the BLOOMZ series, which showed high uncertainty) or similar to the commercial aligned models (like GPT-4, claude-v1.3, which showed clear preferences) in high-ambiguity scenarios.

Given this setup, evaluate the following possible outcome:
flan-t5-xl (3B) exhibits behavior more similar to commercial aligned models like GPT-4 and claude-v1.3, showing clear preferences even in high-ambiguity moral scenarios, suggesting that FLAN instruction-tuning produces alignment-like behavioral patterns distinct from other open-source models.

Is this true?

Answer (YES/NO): YES